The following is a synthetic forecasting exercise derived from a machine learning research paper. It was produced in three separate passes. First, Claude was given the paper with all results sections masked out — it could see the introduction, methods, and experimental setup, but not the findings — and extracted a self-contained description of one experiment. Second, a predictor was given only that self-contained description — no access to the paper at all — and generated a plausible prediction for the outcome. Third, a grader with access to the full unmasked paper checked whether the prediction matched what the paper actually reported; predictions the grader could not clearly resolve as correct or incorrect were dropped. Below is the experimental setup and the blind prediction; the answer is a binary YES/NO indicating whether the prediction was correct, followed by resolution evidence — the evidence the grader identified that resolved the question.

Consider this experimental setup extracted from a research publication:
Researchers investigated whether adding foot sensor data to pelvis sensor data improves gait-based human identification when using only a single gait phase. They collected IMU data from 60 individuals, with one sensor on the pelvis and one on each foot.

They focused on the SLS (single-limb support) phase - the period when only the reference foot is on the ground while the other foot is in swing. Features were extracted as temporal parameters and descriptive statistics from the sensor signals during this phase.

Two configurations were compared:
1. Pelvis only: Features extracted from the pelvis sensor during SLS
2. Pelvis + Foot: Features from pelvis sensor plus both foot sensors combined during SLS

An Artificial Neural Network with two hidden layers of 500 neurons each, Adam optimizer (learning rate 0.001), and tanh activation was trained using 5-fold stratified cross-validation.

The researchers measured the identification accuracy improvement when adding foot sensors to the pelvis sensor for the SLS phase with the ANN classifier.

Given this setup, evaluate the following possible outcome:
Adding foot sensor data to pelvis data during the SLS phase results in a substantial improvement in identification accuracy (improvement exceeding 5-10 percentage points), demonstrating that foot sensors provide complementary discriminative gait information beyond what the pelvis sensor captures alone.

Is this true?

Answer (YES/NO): NO